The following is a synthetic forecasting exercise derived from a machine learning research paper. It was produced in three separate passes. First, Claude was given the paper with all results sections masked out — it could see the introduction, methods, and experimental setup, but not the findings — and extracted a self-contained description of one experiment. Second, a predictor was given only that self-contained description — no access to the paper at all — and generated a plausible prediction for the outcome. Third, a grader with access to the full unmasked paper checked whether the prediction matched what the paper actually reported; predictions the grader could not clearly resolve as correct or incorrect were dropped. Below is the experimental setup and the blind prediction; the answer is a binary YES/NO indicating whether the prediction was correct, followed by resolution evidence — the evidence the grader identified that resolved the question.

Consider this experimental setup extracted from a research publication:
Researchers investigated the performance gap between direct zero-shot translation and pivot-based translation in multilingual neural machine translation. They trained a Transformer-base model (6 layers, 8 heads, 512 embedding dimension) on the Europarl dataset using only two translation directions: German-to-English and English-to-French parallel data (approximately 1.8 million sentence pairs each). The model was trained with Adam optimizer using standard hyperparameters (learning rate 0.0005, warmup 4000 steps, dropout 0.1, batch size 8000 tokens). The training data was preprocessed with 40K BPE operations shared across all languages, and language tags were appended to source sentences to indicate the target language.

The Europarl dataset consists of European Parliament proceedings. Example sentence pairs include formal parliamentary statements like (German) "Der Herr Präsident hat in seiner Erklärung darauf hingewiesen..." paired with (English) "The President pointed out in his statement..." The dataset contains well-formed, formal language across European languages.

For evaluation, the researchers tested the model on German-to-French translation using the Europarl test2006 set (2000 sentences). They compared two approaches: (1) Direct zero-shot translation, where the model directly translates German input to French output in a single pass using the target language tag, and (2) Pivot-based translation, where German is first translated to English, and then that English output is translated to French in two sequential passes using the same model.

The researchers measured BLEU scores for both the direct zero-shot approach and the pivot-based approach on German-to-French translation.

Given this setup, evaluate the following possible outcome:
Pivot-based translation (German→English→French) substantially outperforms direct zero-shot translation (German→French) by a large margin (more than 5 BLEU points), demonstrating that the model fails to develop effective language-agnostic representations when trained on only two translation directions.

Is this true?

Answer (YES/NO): YES